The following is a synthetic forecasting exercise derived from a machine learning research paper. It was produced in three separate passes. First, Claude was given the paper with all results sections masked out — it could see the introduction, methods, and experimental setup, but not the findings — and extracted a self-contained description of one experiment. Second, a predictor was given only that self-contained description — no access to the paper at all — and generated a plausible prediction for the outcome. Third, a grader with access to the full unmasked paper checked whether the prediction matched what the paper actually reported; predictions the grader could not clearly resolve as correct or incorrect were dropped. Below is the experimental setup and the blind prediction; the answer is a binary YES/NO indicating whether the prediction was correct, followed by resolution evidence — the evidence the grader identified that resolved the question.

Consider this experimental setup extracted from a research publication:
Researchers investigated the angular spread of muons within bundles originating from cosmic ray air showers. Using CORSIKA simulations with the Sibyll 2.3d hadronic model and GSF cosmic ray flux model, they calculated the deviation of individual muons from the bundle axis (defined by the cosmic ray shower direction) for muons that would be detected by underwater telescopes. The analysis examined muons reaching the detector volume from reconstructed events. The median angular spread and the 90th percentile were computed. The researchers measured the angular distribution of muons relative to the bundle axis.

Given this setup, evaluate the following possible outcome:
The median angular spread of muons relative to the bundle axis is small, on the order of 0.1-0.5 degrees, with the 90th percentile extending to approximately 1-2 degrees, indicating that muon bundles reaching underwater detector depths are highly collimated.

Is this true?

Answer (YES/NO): NO